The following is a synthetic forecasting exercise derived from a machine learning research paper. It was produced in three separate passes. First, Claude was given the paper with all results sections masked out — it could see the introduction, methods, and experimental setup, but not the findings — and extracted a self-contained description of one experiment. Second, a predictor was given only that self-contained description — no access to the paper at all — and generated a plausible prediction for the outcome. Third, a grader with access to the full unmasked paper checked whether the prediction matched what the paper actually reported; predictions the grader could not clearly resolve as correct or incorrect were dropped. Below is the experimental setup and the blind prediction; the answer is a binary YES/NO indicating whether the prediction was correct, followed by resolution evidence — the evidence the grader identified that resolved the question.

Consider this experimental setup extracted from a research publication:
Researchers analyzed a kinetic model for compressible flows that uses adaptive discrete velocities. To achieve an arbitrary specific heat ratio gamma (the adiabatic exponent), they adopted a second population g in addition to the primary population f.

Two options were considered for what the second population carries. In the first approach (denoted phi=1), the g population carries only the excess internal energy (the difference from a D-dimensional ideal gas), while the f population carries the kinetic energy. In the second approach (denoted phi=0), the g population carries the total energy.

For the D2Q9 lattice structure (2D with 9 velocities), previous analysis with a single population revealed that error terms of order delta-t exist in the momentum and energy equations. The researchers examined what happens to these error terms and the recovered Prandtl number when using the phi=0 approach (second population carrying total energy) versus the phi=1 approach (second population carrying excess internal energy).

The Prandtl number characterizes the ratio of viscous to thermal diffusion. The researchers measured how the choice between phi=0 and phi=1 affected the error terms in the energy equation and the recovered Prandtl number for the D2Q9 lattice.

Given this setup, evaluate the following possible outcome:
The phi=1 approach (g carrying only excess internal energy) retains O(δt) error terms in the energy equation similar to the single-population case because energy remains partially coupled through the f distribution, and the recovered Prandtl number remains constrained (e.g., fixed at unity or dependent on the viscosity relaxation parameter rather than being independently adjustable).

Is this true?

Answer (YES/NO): NO